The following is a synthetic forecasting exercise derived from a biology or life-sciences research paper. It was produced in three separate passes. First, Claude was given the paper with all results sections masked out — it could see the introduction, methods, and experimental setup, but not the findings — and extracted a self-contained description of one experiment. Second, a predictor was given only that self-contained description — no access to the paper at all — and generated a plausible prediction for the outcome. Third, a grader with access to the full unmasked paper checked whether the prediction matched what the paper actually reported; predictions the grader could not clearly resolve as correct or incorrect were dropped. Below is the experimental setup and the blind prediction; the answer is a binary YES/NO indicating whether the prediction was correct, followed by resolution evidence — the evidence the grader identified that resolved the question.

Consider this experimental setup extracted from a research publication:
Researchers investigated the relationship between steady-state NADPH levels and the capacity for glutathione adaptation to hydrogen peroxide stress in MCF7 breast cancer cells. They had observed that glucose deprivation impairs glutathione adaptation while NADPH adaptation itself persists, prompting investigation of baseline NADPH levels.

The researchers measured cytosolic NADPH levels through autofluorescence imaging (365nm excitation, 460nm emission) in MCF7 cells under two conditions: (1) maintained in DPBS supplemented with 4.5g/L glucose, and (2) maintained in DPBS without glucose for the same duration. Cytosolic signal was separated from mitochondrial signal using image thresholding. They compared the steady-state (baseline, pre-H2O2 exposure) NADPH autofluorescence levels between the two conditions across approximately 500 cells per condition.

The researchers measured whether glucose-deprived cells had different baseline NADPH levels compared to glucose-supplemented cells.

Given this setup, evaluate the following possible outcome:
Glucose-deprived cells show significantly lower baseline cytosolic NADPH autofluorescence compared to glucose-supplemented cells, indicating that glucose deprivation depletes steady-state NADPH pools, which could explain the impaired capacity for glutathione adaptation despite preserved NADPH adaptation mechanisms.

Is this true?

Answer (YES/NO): YES